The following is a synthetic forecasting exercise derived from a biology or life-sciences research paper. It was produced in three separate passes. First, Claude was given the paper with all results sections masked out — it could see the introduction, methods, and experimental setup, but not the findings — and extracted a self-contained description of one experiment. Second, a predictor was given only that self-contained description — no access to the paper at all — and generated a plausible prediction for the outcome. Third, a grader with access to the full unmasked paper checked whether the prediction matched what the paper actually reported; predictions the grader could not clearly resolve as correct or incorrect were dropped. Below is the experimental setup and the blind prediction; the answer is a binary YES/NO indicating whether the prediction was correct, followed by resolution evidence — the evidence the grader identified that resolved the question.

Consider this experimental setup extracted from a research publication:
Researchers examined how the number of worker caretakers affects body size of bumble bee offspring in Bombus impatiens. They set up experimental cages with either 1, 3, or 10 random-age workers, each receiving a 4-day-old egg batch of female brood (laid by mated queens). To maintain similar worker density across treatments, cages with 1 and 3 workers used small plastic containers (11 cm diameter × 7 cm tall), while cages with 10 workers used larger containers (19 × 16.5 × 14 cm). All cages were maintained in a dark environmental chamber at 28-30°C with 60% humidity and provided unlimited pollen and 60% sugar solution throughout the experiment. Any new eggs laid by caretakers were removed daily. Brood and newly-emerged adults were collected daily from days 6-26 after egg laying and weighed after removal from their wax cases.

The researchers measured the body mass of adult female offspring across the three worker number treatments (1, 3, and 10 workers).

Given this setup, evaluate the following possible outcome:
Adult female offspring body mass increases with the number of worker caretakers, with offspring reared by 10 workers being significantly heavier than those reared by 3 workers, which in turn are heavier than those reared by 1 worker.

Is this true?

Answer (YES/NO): YES